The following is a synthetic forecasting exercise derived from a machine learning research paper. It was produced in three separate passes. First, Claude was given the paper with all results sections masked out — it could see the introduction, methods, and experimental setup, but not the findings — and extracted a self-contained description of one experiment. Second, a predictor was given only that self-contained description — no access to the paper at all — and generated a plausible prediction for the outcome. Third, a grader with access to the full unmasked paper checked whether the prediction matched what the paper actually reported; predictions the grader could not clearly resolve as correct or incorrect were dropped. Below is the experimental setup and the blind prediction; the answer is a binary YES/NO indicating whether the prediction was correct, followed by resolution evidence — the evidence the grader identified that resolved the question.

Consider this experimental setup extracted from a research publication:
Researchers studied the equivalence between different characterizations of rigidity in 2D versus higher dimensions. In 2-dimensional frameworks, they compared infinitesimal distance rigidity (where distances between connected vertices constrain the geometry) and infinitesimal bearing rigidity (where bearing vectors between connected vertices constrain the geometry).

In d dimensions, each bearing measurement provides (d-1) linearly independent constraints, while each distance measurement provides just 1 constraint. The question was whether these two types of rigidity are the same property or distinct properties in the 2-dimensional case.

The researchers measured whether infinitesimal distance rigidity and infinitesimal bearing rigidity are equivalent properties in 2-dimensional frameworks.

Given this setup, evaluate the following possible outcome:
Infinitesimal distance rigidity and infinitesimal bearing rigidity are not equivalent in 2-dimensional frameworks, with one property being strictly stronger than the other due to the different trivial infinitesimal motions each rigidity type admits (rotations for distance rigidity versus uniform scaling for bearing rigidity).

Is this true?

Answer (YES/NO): NO